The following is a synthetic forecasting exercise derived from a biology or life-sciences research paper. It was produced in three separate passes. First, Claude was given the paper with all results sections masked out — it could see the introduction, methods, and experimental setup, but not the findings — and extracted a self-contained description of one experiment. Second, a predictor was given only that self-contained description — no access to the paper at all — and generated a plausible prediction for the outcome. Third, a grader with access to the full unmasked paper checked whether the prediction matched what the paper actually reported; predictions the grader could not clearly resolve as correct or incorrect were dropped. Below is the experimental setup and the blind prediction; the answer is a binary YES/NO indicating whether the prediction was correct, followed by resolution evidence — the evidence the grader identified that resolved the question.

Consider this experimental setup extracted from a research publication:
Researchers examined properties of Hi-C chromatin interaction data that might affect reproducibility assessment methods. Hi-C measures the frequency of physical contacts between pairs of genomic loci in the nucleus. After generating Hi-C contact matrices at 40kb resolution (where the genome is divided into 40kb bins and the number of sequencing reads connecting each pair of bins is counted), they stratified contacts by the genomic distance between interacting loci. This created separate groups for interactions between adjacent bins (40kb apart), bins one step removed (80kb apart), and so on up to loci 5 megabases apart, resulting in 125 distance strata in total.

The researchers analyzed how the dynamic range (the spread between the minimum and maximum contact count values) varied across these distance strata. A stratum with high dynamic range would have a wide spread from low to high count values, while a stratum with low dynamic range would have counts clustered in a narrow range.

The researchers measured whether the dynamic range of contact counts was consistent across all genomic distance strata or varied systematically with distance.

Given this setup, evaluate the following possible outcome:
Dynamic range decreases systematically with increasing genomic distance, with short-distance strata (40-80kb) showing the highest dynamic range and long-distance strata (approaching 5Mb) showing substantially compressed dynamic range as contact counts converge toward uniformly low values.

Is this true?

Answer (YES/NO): YES